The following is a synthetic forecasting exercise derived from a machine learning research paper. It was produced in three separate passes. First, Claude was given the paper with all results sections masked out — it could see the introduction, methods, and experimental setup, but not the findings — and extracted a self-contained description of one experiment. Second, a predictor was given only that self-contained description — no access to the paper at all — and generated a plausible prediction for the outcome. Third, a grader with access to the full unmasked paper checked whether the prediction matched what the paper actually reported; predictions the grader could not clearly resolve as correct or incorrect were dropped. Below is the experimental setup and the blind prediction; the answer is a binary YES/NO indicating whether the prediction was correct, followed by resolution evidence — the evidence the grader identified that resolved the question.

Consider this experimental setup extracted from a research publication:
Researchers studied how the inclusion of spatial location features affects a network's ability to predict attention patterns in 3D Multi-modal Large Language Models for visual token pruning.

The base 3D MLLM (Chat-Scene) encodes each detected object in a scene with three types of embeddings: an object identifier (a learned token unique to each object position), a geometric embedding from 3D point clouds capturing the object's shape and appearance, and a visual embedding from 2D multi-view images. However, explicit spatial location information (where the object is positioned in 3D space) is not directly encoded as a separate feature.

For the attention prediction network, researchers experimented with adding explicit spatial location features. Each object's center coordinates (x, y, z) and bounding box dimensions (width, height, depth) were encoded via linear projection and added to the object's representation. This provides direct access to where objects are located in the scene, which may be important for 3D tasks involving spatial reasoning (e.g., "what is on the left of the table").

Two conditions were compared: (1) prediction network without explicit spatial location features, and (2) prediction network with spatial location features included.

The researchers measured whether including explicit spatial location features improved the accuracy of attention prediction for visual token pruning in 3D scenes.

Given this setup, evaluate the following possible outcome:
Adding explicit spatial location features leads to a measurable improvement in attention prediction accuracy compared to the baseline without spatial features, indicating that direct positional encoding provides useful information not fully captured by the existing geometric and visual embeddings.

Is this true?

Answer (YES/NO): YES